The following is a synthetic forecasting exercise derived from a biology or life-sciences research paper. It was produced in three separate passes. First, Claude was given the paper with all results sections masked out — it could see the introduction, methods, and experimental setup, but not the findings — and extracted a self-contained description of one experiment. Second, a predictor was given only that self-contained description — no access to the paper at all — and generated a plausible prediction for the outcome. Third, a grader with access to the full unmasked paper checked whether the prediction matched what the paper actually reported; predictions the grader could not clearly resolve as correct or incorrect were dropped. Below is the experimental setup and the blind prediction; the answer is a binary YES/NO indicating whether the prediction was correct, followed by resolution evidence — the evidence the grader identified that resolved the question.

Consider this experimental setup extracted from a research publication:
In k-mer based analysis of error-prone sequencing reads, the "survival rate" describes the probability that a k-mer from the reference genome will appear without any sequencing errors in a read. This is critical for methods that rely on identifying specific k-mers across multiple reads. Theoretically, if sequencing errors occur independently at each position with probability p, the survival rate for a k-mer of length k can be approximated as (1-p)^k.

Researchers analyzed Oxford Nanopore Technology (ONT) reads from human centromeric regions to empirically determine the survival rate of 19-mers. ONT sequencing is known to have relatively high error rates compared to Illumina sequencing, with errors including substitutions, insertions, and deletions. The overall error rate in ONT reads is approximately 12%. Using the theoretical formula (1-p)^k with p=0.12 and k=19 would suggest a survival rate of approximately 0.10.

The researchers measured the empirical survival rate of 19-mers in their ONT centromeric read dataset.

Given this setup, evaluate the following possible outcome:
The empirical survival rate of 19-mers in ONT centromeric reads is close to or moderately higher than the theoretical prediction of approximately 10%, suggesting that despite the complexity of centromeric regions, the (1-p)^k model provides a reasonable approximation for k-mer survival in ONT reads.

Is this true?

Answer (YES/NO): NO